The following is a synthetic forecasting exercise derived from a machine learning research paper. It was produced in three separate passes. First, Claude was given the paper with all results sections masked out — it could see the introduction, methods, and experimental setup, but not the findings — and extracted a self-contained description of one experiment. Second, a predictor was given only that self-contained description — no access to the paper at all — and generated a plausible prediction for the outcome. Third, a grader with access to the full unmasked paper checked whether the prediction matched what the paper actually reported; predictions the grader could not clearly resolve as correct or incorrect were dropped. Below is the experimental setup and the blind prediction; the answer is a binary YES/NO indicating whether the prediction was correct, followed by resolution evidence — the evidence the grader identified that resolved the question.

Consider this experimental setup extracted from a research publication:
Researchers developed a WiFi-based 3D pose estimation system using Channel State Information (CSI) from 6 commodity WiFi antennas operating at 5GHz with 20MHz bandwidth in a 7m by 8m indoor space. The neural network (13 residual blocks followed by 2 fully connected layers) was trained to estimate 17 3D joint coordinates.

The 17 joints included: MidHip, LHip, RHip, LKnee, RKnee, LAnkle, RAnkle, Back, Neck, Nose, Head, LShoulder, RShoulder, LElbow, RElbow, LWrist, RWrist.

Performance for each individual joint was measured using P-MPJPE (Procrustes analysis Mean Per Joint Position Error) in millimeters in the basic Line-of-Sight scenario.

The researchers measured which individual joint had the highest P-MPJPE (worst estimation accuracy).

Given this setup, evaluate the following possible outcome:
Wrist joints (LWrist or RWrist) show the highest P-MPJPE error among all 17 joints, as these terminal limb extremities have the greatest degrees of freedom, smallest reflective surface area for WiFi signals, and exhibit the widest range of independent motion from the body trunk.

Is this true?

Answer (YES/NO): YES